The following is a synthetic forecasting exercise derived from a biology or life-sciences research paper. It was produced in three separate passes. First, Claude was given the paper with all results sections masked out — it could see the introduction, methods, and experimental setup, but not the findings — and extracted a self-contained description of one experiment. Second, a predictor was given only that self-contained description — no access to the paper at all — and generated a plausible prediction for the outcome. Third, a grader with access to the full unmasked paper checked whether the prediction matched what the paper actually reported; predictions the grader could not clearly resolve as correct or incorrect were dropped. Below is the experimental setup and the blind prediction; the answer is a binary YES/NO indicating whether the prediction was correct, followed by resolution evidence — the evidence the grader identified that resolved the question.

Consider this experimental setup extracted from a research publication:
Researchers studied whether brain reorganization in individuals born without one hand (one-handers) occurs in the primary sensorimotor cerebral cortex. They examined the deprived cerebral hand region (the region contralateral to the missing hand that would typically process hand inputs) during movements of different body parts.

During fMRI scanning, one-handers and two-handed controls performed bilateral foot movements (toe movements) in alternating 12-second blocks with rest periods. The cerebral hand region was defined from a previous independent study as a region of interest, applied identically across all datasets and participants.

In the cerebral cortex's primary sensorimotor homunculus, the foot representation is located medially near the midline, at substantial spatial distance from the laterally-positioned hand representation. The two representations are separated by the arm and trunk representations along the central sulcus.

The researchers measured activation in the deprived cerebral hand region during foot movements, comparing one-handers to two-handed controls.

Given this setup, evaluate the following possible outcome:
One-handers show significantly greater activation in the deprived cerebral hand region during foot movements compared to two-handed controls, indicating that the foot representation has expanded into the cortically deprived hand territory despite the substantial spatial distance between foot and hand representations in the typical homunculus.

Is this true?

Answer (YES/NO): YES